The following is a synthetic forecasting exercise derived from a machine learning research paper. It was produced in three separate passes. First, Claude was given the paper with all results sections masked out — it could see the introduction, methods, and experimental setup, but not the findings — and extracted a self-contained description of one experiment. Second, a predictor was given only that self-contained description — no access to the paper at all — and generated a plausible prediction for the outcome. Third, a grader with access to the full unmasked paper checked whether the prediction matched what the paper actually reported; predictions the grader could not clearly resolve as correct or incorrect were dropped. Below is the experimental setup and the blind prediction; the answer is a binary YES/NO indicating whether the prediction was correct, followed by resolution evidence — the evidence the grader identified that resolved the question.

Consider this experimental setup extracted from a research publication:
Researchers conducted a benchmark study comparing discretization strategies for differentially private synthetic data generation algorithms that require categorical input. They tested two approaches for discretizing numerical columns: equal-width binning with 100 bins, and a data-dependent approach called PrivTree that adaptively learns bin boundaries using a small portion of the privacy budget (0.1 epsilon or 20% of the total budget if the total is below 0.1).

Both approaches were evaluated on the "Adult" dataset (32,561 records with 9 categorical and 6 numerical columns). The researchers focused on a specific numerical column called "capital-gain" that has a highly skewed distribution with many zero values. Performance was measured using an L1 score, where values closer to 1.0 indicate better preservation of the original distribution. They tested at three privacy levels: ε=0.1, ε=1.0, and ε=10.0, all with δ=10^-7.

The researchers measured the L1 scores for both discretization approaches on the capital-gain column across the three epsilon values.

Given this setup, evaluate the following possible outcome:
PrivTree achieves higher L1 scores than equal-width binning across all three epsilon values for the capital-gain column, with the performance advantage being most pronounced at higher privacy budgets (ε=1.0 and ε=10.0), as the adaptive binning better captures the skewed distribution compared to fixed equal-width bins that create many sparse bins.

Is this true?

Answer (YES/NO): NO